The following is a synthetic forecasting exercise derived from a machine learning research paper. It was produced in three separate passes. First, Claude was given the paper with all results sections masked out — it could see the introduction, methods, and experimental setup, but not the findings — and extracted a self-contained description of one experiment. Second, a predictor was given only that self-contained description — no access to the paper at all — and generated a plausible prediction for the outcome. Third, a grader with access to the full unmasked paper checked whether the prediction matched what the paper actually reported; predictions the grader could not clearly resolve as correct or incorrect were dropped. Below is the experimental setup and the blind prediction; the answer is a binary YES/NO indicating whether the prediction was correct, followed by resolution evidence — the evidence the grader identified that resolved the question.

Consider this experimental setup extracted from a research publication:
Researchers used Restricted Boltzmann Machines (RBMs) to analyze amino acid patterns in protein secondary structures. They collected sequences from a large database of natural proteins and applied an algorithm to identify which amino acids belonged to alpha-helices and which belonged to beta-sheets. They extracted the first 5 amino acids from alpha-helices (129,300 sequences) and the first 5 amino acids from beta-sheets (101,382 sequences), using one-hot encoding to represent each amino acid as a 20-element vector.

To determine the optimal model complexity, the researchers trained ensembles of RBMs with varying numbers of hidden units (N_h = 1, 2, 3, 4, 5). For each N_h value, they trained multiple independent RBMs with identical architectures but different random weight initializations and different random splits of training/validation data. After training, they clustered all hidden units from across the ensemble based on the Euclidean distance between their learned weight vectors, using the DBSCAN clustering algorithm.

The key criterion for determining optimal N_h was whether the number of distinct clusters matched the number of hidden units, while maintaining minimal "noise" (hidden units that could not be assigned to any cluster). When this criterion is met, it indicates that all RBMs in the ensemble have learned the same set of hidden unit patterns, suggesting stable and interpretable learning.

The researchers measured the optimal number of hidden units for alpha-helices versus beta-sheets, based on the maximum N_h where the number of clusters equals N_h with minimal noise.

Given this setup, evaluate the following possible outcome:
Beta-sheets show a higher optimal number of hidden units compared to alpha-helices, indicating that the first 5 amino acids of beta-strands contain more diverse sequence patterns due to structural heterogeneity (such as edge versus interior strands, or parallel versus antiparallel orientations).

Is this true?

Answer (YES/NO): NO